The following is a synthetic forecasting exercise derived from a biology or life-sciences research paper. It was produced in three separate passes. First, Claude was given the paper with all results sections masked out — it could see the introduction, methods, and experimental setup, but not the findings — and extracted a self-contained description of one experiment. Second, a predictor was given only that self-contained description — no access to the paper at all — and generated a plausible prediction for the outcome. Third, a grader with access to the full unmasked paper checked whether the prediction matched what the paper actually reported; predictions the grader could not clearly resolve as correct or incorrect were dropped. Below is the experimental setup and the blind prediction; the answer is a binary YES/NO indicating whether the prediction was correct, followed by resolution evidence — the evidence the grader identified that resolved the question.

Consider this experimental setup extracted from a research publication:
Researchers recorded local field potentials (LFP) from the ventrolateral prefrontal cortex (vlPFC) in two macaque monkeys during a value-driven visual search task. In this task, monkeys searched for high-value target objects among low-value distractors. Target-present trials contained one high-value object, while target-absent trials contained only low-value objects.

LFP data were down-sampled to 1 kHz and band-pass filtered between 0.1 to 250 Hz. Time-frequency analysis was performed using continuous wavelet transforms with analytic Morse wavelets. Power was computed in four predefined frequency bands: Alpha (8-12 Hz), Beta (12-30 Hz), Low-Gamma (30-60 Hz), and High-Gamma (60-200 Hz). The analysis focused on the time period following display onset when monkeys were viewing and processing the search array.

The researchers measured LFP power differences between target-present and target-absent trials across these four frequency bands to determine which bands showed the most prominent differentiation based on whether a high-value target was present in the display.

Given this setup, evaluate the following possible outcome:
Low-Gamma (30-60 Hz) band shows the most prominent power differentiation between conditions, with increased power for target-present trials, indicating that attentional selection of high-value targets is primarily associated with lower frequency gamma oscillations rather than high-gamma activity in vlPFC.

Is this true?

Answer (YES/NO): NO